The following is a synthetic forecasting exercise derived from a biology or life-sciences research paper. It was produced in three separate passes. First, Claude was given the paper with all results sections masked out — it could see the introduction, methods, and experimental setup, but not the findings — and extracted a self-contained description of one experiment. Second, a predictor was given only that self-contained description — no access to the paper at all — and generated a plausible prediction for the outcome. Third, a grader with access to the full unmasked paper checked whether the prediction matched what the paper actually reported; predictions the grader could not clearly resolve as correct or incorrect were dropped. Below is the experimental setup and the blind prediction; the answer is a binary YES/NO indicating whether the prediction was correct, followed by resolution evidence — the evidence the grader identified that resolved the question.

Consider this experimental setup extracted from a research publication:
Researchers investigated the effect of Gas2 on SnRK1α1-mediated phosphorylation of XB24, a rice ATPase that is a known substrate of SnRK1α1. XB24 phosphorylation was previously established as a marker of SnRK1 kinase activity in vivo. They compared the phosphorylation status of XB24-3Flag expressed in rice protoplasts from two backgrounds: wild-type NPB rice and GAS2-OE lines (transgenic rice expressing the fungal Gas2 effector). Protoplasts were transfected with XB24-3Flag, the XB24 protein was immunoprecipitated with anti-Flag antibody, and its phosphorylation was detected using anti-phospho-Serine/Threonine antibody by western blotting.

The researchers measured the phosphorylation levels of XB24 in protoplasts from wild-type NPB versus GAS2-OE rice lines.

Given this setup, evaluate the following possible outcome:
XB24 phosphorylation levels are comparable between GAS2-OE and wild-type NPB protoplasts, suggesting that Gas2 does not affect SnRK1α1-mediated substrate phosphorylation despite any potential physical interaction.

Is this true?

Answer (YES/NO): NO